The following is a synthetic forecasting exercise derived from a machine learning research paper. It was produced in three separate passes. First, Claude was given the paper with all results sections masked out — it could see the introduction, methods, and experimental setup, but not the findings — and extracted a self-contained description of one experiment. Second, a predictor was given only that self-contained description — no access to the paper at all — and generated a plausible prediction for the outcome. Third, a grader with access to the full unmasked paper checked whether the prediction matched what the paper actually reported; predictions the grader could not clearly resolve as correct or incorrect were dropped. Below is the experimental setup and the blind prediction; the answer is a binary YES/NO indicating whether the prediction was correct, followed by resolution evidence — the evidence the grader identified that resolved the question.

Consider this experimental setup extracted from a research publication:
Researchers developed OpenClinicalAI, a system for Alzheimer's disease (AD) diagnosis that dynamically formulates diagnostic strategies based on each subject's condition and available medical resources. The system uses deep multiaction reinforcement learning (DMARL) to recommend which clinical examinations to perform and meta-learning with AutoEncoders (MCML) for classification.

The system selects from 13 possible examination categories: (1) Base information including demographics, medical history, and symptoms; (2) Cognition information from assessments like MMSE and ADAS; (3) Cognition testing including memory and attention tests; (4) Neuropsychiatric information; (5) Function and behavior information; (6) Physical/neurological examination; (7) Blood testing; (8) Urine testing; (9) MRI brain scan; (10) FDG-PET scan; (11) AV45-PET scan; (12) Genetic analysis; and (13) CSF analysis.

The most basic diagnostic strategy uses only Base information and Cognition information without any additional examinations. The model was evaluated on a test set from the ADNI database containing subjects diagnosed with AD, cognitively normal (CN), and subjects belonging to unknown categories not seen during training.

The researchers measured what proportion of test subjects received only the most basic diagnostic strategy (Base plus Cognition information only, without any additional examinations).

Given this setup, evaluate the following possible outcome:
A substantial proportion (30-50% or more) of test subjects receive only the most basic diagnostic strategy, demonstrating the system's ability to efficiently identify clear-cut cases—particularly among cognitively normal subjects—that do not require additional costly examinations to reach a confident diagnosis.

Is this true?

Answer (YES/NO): YES